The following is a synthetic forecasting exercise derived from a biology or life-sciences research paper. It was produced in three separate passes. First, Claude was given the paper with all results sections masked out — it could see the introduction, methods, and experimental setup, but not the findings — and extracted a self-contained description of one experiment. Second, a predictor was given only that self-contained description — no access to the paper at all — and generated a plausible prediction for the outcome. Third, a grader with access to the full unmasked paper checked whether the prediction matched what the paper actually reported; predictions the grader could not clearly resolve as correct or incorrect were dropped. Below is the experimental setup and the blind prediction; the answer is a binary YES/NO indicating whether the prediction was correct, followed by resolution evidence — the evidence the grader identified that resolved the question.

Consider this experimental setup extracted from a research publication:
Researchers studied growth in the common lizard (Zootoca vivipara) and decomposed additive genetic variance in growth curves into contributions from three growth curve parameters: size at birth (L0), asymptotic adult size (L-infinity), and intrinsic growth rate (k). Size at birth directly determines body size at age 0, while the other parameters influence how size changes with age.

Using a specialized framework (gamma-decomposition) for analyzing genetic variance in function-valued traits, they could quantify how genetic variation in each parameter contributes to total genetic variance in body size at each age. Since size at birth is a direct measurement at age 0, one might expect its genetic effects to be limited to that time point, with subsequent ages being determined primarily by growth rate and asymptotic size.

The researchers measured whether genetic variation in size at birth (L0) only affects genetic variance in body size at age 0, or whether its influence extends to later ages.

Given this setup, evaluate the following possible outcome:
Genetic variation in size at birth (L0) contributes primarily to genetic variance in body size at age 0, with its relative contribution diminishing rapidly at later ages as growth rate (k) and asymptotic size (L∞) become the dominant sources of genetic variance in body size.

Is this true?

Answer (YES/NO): YES